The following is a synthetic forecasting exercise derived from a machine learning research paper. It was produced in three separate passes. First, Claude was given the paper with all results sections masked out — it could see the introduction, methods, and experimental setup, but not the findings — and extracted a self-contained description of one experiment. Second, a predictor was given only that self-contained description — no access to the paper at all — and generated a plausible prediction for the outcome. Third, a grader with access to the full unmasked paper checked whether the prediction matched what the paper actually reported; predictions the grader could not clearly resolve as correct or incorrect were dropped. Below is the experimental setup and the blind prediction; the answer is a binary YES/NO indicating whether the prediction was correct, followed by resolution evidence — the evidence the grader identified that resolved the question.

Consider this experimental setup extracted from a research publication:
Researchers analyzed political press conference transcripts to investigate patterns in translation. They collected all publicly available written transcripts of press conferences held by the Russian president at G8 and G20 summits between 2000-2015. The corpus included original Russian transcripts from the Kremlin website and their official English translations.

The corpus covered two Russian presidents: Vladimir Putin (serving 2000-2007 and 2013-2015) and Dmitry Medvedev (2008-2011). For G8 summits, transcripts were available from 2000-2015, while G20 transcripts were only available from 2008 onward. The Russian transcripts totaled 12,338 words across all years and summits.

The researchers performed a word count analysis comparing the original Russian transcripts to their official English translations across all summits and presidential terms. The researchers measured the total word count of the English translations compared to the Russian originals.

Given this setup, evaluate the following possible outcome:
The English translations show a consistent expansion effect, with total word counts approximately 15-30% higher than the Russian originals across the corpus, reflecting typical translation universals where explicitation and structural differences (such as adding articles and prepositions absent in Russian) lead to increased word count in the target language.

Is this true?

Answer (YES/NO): YES